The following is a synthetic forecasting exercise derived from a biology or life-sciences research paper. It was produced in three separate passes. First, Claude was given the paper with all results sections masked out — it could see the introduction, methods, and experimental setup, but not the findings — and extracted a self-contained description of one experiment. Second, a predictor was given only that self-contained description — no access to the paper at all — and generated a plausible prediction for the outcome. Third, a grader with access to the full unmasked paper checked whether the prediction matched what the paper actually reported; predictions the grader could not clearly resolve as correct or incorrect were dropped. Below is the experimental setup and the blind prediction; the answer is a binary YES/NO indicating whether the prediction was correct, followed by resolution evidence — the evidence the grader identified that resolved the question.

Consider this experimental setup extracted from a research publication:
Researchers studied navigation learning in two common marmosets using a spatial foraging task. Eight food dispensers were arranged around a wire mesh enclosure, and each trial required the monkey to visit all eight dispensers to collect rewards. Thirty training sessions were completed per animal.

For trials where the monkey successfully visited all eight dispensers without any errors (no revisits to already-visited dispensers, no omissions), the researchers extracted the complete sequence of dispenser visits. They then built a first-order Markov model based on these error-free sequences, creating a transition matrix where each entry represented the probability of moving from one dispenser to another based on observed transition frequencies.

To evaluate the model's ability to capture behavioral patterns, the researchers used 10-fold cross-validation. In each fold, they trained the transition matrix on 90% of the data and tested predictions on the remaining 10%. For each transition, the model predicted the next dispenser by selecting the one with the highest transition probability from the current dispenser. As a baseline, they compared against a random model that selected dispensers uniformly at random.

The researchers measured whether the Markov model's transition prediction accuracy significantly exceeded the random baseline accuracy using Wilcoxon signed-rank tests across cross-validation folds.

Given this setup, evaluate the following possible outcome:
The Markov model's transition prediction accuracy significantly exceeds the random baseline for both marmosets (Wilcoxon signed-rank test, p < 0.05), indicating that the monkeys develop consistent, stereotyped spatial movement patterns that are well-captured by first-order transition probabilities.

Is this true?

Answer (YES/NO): YES